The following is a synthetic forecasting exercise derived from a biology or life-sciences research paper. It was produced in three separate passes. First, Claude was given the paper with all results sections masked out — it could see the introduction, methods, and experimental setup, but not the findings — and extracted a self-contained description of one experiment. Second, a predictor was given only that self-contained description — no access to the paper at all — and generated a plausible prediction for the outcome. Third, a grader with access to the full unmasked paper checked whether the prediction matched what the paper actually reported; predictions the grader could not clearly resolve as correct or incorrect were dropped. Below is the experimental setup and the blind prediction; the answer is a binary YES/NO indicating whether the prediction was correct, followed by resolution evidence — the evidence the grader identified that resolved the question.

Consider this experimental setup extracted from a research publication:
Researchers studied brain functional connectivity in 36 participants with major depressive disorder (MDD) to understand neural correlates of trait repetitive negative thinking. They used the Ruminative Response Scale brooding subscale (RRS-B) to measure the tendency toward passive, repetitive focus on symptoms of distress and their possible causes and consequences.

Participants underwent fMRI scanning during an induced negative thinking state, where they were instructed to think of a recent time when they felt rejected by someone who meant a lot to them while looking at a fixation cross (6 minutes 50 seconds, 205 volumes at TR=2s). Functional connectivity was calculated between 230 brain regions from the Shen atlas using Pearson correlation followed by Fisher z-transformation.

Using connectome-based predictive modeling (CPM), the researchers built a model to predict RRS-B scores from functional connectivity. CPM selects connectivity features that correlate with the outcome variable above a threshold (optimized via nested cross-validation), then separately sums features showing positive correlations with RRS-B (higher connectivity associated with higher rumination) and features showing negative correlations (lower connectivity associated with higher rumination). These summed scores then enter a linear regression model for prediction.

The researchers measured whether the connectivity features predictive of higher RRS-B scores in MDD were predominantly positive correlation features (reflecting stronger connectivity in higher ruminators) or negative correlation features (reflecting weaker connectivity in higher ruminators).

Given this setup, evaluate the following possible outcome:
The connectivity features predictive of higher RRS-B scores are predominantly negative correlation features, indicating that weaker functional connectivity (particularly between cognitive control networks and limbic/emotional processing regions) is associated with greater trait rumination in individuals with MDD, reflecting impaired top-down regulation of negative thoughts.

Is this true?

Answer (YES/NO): NO